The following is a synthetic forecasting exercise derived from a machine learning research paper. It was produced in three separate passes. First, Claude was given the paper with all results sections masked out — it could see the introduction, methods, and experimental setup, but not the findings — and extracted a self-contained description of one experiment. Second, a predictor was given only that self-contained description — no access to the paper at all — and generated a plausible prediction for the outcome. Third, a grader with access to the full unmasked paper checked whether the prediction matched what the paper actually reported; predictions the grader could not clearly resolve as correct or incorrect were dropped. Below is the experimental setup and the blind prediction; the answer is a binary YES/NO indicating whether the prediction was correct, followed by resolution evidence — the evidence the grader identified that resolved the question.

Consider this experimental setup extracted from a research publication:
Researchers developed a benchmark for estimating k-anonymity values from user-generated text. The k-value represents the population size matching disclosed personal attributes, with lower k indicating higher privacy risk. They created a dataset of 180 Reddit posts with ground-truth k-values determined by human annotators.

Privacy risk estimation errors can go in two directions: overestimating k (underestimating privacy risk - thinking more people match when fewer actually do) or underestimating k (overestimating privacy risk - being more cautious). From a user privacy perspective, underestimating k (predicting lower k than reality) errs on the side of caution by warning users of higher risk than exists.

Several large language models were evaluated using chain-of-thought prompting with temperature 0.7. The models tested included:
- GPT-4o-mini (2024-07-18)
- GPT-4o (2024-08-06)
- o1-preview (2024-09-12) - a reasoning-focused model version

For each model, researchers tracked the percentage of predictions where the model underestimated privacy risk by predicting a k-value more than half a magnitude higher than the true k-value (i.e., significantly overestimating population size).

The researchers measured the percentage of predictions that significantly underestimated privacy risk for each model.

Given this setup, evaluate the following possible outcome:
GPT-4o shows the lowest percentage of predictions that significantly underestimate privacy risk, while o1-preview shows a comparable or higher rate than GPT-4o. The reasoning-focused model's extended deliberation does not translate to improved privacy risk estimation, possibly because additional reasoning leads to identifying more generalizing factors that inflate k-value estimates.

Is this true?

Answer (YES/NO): NO